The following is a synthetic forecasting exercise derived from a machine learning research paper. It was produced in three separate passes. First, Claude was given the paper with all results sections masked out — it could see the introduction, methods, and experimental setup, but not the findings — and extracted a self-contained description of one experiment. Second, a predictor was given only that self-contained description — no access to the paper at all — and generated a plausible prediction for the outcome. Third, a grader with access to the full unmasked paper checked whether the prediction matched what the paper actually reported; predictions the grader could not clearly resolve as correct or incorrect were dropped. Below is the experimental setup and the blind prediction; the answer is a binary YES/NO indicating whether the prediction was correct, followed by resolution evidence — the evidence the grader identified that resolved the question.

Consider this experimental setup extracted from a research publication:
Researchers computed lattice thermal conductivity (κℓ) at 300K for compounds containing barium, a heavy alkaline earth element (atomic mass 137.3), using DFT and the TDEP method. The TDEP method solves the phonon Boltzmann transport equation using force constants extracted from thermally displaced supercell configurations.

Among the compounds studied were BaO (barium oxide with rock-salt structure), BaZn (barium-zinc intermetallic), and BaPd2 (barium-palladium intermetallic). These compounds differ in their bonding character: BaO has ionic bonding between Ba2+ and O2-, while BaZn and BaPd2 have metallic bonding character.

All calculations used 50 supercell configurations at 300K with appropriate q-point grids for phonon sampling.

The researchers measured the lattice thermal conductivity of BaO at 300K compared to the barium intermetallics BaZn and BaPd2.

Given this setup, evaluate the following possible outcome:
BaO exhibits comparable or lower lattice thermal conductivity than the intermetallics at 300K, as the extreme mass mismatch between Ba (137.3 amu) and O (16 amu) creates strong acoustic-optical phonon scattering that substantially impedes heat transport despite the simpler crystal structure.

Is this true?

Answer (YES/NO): NO